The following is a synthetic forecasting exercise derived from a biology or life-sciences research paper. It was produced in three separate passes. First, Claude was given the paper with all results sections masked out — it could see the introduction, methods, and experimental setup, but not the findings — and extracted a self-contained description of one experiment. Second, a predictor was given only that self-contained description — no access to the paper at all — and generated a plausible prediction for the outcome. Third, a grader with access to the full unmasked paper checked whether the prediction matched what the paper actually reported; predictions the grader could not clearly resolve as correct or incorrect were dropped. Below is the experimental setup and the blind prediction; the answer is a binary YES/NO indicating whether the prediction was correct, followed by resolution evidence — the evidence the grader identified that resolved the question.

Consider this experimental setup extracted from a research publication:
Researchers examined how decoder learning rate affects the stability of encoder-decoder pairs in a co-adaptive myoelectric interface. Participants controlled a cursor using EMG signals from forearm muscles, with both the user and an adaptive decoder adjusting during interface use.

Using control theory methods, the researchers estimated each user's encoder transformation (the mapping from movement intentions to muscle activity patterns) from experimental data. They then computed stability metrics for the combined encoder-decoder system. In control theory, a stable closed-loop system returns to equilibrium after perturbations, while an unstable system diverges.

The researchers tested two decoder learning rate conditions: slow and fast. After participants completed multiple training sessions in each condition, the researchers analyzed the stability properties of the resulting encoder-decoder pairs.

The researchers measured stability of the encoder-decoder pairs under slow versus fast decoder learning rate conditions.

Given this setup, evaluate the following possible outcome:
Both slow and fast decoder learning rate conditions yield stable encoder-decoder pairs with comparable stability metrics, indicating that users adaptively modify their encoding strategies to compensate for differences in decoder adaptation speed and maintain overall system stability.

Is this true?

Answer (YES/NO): NO